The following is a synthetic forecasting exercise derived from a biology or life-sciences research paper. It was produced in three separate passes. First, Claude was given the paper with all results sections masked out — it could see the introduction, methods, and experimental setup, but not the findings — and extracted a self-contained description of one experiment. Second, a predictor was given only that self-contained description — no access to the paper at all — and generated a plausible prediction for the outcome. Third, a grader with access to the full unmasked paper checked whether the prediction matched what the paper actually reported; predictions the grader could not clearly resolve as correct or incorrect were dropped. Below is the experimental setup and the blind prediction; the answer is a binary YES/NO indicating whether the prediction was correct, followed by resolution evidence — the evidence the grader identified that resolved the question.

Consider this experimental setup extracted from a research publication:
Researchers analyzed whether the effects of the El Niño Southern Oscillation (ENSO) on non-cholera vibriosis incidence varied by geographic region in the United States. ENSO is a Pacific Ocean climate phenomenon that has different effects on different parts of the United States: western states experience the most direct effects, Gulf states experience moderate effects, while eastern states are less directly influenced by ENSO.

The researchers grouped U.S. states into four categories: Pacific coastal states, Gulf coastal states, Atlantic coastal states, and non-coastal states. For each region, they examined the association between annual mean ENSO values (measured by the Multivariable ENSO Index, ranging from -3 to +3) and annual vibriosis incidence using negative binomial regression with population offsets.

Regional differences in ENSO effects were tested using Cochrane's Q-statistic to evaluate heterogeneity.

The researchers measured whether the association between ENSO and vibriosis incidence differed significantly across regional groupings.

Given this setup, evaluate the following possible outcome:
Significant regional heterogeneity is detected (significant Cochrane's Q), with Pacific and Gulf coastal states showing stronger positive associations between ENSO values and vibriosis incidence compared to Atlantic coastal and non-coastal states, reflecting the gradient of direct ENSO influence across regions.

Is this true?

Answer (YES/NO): NO